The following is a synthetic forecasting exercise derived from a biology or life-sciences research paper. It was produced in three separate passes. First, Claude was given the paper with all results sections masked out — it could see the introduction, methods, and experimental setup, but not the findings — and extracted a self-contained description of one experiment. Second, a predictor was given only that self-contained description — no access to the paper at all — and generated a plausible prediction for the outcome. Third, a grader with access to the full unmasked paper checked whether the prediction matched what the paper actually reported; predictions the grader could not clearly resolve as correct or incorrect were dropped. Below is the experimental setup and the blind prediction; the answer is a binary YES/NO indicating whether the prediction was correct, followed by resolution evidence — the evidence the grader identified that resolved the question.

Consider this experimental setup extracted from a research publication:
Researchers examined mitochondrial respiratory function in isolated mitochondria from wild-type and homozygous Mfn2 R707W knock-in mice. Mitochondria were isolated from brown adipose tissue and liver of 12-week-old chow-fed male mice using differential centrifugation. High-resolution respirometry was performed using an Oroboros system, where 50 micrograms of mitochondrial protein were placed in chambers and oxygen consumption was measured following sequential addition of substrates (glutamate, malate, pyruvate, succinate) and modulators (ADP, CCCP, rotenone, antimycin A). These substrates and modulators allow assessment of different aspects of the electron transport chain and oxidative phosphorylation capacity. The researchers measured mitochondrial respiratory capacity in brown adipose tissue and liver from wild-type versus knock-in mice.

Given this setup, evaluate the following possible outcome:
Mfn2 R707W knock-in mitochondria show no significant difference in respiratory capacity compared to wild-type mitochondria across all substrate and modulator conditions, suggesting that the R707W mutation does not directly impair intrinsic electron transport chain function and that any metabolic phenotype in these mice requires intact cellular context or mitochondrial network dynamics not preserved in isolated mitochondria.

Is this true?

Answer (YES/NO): YES